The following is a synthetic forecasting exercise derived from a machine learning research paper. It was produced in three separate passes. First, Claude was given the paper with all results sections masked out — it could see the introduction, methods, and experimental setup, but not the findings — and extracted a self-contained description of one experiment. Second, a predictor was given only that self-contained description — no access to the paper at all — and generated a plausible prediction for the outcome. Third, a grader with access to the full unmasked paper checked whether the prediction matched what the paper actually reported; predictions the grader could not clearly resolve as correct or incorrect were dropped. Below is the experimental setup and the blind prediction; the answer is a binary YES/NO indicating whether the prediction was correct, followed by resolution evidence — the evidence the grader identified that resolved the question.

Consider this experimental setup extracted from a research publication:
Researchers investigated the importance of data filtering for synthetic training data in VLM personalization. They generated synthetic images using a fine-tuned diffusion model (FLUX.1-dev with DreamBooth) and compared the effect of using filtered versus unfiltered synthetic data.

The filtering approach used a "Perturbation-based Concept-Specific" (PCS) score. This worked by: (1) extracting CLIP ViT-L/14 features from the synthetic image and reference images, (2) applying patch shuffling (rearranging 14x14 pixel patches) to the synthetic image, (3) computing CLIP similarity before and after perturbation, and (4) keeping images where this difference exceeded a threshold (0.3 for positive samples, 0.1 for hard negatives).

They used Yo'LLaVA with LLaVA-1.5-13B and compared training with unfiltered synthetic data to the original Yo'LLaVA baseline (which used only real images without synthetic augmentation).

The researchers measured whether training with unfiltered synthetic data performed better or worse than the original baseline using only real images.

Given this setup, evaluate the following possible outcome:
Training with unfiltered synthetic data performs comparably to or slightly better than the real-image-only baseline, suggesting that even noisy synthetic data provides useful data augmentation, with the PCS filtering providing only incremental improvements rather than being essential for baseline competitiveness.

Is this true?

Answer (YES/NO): NO